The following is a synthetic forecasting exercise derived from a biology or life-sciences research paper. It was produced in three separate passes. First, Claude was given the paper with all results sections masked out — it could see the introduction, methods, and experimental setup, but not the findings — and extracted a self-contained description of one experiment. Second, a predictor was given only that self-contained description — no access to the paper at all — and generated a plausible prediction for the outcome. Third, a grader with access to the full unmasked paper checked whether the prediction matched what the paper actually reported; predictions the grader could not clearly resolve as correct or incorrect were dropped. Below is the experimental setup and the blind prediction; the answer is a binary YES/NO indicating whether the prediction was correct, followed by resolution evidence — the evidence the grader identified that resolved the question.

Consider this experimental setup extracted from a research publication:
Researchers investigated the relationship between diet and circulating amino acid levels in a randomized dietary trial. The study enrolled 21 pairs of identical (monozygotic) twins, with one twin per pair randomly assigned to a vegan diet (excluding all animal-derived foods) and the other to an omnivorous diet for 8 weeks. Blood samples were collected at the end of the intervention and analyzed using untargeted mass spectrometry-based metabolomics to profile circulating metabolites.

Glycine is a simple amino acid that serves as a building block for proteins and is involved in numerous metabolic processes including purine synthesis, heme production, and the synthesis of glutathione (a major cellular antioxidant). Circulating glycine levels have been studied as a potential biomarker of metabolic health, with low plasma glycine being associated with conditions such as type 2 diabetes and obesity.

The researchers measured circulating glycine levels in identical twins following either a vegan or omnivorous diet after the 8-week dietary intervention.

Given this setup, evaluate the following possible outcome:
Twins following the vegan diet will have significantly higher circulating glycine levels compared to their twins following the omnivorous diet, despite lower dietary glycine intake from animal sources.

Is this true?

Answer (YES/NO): YES